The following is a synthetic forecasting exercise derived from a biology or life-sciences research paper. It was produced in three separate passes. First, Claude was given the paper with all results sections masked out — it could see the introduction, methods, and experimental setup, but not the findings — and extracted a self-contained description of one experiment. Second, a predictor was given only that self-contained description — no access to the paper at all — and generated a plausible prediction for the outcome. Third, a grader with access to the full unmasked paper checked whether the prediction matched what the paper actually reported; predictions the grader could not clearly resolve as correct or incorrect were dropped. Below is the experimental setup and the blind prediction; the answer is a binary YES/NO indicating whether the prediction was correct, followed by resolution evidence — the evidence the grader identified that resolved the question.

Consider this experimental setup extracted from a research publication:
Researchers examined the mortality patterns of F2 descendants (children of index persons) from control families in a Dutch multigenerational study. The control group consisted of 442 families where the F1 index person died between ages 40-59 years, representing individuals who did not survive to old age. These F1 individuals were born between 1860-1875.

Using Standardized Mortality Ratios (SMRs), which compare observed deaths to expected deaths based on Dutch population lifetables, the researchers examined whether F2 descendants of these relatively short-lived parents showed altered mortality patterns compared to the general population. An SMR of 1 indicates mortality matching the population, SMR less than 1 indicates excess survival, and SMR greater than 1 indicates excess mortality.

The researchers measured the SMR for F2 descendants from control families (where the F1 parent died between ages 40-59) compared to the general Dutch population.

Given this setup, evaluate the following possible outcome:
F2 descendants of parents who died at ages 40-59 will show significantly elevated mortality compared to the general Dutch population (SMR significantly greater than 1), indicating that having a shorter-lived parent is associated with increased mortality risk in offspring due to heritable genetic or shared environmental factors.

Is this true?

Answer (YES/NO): NO